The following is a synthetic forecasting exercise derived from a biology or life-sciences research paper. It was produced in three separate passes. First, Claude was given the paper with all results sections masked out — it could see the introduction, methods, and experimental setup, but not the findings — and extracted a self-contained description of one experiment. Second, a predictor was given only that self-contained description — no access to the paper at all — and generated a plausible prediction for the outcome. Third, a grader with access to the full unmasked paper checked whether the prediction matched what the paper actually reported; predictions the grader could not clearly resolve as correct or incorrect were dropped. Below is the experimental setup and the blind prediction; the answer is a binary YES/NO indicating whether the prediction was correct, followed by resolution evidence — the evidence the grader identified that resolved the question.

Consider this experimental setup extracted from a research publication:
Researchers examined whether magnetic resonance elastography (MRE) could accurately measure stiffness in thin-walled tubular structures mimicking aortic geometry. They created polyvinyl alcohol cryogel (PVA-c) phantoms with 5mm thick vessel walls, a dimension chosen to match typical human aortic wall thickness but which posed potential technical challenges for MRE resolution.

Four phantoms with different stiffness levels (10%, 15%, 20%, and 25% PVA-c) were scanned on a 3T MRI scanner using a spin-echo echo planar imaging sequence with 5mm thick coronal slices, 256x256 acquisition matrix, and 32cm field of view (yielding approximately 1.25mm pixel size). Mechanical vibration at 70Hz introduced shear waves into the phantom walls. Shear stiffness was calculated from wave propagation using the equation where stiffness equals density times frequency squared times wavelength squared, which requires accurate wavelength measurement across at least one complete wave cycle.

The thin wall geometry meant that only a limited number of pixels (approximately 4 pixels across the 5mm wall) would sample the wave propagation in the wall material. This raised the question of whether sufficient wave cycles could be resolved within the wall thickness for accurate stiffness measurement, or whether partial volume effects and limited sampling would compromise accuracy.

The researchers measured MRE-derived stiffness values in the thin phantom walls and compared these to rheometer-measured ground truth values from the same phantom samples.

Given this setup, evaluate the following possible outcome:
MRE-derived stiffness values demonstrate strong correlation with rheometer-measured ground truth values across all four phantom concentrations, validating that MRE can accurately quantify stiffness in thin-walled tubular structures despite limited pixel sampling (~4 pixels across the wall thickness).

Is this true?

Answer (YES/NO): YES